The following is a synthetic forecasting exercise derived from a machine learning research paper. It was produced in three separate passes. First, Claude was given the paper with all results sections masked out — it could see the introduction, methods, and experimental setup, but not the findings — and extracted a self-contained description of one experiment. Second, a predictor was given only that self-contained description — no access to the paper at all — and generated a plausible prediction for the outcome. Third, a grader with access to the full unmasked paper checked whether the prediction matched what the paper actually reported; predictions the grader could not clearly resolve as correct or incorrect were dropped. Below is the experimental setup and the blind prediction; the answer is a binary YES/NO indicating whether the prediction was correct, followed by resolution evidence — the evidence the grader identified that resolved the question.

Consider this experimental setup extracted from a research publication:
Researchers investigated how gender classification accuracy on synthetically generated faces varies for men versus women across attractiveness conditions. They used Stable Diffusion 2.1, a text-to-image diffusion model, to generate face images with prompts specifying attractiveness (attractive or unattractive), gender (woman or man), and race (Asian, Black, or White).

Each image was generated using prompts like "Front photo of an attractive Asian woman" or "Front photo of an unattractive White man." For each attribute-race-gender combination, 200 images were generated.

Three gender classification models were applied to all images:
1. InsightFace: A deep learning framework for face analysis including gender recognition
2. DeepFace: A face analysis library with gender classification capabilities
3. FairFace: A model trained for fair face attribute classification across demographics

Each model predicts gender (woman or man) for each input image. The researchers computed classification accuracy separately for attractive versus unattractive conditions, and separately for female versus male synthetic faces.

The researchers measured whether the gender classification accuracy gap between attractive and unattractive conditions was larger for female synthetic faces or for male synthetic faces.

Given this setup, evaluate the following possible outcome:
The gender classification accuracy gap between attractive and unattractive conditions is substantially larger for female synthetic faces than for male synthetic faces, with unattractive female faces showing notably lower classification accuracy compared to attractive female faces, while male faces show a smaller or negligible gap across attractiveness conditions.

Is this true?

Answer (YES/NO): YES